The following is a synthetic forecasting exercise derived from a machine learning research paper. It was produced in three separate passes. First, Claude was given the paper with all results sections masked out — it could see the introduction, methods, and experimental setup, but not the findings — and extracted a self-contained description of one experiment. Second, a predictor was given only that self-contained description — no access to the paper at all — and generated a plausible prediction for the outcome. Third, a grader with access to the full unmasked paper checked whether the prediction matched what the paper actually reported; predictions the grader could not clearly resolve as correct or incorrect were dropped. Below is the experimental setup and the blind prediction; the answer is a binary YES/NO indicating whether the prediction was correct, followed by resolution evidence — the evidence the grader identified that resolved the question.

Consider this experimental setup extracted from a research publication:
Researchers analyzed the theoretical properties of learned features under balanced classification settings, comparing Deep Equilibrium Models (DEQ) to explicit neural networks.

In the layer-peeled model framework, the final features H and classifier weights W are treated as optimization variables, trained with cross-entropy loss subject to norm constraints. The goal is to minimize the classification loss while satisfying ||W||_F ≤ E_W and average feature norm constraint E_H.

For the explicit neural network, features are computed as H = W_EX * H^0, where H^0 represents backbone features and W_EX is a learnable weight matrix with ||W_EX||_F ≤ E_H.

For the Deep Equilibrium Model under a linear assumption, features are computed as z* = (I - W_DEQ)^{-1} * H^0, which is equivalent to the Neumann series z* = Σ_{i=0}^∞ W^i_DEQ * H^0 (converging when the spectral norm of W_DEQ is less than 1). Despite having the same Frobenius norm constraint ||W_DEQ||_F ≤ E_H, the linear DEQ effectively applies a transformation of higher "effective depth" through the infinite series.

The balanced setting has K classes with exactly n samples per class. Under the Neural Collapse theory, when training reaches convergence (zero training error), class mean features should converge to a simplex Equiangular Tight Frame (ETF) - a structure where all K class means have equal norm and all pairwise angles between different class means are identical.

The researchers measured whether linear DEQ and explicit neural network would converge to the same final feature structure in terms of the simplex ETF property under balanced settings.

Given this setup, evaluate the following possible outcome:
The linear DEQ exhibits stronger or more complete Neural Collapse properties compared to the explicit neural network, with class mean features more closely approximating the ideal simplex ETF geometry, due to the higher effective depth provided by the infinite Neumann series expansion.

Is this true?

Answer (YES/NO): NO